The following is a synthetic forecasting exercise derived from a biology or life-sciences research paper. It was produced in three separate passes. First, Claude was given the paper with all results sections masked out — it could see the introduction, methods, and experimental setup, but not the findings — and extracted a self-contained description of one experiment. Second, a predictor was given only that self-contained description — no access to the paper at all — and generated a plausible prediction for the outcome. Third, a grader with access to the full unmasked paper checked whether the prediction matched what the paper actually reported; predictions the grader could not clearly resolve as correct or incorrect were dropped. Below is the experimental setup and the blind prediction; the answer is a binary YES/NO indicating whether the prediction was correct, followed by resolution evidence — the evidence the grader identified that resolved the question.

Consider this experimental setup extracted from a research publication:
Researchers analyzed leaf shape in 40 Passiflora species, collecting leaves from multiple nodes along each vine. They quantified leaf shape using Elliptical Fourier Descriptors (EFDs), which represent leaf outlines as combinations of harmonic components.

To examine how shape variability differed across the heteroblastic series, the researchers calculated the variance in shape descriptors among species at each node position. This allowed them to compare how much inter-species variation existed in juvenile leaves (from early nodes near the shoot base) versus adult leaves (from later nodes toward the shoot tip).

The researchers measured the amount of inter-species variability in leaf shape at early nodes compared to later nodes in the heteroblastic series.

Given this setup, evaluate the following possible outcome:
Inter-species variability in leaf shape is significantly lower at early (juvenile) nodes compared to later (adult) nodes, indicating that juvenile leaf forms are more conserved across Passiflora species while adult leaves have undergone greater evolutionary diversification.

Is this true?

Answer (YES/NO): YES